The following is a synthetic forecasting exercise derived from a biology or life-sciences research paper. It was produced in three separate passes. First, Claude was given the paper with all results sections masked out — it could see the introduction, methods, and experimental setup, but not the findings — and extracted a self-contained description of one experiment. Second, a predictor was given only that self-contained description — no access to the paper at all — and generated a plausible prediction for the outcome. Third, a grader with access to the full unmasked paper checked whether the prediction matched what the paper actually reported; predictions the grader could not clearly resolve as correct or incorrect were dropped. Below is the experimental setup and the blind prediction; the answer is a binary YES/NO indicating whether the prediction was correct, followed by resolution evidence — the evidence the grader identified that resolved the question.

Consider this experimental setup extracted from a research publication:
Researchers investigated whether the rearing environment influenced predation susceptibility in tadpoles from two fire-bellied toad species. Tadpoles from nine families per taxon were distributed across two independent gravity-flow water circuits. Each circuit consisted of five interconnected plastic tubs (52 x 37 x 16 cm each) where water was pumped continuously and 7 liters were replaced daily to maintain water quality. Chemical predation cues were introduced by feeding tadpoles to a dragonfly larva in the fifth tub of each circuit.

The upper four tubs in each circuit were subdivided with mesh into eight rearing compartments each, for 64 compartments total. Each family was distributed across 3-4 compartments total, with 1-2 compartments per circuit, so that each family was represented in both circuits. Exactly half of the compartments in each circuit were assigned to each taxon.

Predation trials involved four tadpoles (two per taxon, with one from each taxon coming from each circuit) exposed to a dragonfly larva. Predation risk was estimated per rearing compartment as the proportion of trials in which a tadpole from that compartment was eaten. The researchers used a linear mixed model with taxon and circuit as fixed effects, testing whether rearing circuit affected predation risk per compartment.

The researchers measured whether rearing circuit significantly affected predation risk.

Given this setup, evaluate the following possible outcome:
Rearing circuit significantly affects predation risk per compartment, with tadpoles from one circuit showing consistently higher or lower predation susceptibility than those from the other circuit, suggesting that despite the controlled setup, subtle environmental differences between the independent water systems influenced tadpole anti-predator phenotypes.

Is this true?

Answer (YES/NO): NO